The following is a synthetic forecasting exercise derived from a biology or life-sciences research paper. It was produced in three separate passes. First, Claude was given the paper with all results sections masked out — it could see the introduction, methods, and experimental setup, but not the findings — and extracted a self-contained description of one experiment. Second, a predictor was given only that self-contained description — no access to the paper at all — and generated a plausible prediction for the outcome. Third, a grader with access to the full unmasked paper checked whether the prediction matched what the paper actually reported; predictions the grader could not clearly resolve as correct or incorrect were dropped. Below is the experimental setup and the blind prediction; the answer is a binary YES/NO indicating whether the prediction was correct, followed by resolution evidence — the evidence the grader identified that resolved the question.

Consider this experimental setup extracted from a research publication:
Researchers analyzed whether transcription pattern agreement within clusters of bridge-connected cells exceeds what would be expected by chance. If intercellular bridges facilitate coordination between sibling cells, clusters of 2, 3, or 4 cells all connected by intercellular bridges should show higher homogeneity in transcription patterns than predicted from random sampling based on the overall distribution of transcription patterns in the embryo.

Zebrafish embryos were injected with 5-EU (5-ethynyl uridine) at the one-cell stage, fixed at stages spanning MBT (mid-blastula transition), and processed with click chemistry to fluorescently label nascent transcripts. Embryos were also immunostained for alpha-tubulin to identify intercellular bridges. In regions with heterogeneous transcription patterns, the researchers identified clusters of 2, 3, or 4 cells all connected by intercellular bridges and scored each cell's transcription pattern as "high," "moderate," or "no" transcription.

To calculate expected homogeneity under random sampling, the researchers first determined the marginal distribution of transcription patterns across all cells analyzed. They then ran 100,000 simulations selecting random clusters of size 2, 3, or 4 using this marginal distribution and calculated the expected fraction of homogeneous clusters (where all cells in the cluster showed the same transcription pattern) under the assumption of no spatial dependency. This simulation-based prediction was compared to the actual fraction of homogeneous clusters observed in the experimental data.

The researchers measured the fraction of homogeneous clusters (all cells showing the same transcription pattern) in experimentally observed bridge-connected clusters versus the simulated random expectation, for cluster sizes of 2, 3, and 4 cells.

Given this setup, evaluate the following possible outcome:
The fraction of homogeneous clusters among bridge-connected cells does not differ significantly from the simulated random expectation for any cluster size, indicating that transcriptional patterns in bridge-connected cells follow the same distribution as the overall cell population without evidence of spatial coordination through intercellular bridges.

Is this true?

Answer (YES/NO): NO